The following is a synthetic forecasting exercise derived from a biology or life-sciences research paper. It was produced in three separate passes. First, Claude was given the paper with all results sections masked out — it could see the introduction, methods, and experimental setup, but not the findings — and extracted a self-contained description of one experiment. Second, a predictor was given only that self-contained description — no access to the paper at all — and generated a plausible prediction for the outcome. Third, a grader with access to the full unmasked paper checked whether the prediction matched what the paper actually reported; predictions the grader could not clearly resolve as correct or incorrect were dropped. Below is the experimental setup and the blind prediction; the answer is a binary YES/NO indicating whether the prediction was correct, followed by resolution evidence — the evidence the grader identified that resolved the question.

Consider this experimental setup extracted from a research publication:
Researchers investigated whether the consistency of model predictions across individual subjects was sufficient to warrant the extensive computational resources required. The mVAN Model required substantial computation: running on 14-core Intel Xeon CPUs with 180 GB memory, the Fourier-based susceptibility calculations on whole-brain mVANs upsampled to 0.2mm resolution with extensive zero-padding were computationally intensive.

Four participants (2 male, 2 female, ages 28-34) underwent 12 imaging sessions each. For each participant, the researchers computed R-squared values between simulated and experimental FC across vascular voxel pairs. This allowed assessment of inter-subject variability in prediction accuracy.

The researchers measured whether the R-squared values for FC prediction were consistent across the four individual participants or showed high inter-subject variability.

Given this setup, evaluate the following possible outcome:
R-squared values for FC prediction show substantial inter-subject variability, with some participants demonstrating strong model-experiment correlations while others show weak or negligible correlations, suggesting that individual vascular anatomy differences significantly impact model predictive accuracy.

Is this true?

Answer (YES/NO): NO